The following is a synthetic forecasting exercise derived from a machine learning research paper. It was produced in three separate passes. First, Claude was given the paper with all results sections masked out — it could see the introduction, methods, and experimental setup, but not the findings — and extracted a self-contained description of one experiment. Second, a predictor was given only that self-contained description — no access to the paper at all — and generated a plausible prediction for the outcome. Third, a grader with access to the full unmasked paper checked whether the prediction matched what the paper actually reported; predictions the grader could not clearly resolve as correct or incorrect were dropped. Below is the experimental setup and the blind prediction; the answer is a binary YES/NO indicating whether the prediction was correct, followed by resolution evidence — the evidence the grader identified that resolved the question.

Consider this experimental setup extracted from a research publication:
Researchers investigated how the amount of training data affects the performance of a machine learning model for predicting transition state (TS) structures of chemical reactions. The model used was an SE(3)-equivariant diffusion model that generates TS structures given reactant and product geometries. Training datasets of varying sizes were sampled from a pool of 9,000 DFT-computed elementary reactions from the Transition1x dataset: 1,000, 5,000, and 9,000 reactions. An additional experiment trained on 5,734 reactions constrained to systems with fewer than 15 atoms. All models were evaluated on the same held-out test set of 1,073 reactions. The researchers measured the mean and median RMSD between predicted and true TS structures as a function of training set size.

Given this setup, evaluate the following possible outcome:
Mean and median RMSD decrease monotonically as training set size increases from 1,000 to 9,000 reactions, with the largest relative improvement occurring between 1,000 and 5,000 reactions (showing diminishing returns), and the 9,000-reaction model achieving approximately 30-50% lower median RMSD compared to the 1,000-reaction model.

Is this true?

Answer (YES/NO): NO